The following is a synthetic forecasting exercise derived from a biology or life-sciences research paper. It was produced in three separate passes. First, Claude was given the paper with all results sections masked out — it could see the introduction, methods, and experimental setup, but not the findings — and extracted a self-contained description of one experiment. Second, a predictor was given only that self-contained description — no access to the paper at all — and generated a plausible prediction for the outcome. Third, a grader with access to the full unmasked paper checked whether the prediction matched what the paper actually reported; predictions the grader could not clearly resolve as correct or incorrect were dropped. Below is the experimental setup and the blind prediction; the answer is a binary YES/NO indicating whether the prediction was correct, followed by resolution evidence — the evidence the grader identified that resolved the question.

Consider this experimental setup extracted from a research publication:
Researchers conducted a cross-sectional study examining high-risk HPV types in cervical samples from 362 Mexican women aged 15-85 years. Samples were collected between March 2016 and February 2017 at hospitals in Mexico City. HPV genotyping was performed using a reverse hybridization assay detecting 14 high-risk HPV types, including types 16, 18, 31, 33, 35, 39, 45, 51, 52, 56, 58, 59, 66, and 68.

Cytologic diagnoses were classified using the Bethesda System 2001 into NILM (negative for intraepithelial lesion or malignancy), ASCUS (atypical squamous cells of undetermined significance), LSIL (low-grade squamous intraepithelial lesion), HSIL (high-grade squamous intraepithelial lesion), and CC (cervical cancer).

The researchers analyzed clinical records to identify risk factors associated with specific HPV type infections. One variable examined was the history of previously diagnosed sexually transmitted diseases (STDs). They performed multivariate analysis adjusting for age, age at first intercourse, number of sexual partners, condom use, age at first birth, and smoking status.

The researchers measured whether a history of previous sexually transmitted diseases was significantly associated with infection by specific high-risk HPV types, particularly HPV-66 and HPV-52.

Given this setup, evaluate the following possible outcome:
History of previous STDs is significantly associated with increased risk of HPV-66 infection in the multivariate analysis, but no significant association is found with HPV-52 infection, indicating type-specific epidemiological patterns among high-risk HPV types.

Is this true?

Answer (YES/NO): NO